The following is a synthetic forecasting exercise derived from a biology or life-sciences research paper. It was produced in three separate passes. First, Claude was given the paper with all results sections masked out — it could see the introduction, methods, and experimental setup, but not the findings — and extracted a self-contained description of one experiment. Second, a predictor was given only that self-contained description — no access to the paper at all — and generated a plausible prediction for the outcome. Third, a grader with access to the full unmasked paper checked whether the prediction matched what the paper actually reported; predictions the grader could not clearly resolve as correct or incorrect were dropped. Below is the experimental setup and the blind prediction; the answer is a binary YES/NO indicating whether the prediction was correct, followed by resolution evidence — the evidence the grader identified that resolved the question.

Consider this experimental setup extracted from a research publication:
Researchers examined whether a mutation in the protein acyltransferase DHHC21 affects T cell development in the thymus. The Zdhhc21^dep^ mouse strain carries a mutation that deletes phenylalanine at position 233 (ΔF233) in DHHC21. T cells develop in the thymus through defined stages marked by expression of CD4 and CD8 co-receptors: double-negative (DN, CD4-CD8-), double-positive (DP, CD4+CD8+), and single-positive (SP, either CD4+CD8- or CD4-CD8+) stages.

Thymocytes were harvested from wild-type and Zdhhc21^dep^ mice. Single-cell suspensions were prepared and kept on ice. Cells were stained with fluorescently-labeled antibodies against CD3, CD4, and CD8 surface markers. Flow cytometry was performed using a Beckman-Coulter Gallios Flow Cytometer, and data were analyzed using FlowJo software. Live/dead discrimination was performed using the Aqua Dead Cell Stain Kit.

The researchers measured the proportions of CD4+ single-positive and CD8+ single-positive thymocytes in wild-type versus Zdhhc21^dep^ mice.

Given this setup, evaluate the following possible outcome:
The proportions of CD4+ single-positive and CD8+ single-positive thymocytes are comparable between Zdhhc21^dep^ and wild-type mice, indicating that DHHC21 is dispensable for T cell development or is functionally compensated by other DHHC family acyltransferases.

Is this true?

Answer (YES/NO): YES